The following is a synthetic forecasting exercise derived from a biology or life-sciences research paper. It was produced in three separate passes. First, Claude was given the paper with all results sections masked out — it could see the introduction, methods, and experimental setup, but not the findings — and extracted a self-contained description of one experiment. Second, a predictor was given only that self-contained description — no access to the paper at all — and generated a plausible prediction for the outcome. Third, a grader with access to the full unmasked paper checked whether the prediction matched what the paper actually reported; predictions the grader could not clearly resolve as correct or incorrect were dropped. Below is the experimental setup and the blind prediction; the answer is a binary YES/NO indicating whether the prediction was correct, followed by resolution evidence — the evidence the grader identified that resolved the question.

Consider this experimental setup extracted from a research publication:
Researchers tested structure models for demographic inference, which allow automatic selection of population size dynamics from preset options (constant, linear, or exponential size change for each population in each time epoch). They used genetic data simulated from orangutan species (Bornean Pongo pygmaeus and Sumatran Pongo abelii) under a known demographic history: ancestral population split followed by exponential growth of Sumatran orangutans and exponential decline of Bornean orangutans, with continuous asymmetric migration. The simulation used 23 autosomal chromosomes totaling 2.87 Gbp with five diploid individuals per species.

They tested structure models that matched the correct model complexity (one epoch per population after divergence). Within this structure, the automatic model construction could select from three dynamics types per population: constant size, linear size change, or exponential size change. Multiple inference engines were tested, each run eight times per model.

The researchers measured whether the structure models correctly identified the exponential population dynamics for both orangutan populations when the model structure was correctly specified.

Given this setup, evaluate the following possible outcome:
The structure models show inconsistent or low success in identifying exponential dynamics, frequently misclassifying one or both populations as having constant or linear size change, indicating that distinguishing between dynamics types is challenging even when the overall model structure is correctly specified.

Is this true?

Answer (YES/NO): NO